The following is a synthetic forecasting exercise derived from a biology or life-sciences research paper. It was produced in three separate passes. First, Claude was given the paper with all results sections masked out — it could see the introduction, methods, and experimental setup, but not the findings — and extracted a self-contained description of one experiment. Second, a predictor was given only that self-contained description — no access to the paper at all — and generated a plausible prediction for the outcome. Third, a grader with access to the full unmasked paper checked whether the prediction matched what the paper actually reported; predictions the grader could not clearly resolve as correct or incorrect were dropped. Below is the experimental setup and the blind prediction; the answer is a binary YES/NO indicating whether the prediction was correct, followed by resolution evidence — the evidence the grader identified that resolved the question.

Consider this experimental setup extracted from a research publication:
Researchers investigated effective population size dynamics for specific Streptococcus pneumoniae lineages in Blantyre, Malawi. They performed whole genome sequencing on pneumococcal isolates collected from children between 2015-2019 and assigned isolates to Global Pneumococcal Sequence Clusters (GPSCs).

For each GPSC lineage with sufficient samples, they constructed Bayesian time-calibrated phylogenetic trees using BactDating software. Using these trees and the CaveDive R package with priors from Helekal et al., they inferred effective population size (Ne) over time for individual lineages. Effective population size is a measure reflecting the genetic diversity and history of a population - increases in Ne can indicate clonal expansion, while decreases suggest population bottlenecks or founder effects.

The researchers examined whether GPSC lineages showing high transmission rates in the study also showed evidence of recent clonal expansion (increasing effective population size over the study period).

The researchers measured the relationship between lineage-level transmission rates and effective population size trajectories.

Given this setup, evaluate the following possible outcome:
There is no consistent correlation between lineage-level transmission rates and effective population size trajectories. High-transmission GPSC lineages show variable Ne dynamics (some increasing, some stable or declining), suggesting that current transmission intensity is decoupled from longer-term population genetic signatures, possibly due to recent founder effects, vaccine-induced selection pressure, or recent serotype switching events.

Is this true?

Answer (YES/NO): NO